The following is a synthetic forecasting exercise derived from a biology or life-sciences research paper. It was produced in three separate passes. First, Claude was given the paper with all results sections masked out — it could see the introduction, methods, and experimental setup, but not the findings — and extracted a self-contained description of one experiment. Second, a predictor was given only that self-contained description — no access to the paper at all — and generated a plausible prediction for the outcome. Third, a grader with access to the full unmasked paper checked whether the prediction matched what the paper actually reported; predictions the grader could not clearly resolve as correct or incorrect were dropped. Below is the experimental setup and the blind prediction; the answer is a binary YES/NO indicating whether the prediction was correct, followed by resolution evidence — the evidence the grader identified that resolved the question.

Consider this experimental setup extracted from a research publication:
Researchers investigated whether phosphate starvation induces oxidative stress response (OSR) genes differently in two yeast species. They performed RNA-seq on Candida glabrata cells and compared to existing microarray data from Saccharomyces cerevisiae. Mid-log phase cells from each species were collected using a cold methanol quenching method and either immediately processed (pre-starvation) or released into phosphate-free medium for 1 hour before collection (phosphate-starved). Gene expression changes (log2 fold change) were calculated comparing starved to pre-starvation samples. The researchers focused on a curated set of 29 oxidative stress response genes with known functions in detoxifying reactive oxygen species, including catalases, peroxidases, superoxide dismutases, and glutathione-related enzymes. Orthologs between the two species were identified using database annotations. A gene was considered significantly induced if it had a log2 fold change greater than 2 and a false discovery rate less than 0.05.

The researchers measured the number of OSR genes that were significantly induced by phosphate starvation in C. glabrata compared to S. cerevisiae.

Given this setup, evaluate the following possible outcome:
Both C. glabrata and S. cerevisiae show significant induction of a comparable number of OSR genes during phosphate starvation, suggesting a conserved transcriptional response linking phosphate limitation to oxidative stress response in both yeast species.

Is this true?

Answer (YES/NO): NO